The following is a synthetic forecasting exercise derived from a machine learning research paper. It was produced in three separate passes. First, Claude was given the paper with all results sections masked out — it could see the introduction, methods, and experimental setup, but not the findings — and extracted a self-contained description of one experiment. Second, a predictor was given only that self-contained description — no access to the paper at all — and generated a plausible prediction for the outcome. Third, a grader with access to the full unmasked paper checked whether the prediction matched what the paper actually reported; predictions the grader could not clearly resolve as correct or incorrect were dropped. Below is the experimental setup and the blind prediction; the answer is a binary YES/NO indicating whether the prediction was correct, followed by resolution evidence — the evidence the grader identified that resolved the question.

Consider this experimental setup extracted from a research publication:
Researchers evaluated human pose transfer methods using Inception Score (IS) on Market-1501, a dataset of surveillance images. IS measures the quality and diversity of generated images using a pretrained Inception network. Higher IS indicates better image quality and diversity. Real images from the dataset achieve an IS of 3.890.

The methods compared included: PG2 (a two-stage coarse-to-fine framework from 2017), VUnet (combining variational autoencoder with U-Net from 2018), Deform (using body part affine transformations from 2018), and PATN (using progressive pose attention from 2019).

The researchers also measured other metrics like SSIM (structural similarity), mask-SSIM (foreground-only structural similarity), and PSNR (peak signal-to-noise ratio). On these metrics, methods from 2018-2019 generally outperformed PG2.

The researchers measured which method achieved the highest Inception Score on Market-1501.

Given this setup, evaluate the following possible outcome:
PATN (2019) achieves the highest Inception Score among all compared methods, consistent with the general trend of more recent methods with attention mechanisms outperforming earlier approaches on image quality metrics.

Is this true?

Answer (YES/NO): NO